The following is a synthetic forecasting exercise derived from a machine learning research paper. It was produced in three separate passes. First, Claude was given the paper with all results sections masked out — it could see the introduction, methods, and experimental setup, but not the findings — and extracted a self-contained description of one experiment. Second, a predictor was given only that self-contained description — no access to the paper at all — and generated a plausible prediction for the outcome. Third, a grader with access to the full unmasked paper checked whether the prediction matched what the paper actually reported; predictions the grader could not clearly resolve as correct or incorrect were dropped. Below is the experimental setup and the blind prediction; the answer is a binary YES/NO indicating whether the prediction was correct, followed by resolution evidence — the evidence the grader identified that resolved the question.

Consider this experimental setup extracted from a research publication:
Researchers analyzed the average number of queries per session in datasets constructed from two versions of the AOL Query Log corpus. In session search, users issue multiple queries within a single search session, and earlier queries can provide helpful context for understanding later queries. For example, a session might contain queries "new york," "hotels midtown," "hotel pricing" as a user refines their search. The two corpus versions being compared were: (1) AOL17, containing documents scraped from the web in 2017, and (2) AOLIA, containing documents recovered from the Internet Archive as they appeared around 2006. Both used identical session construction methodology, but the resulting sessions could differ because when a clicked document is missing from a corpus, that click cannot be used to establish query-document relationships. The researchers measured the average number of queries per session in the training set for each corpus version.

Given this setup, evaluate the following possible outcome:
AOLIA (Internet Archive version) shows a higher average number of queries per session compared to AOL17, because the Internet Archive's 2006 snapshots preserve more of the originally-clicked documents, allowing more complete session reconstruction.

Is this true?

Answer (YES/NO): YES